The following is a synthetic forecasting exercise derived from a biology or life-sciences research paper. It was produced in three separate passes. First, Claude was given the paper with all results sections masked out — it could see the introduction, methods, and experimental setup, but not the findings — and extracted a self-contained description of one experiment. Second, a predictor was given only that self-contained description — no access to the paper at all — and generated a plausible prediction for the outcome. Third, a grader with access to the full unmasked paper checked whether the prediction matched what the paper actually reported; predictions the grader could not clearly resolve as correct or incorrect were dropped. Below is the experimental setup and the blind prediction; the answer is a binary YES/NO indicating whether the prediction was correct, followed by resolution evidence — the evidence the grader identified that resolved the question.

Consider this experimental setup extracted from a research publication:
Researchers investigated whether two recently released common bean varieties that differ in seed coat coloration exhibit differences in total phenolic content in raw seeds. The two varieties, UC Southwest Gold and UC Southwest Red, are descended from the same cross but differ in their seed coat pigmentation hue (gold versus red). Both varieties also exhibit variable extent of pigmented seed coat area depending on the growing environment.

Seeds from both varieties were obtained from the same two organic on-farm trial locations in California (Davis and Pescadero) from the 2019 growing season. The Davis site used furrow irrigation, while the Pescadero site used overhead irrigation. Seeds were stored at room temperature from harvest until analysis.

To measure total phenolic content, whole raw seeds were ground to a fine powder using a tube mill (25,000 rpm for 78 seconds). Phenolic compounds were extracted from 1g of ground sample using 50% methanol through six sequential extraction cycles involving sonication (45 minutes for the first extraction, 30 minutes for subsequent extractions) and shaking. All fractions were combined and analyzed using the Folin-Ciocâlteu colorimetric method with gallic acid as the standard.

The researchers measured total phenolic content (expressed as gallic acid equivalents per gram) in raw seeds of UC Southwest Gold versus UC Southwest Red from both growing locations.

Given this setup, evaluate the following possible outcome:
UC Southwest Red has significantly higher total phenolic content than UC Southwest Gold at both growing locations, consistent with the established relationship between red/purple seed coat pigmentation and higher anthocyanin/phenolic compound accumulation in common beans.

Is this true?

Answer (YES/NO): NO